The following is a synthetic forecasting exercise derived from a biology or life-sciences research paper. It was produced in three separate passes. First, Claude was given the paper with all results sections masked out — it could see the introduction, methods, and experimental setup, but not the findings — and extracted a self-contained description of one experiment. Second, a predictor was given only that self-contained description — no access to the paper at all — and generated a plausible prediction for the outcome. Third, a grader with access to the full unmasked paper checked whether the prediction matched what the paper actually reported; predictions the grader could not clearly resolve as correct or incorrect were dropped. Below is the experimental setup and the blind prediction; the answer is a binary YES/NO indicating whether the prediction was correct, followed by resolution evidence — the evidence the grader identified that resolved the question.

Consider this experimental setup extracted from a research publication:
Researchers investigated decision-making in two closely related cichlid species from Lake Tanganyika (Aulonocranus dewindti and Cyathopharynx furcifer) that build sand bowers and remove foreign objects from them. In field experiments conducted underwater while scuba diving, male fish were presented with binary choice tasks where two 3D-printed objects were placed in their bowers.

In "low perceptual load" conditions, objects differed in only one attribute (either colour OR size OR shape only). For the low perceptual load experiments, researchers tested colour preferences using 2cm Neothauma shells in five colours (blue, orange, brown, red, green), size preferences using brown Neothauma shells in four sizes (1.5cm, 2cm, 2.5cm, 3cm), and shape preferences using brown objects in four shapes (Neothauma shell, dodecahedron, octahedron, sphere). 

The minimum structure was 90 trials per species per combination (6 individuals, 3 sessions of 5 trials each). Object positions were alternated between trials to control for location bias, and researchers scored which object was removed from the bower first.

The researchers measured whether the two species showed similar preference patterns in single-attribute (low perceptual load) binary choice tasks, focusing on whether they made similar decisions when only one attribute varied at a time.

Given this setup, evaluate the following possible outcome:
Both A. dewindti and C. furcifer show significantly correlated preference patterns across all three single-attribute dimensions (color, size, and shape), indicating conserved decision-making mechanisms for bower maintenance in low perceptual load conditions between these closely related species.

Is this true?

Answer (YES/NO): YES